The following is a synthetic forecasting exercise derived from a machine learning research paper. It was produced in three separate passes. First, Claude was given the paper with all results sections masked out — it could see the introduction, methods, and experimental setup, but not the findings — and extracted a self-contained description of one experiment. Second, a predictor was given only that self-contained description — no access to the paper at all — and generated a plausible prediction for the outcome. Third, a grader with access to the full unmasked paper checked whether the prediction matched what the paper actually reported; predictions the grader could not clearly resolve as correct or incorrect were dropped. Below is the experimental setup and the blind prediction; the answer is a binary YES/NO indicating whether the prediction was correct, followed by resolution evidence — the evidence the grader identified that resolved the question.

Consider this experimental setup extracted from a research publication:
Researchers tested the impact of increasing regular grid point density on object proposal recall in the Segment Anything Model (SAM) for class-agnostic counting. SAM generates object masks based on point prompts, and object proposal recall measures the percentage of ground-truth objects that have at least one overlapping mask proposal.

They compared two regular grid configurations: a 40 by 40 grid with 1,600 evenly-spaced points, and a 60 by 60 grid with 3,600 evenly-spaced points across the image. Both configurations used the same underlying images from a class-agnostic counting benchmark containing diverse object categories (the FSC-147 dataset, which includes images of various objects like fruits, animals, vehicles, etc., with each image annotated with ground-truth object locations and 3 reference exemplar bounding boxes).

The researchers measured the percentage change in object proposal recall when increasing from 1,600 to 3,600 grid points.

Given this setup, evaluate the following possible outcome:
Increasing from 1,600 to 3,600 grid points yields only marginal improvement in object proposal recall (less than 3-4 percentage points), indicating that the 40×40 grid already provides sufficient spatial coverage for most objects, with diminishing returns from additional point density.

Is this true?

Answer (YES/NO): NO